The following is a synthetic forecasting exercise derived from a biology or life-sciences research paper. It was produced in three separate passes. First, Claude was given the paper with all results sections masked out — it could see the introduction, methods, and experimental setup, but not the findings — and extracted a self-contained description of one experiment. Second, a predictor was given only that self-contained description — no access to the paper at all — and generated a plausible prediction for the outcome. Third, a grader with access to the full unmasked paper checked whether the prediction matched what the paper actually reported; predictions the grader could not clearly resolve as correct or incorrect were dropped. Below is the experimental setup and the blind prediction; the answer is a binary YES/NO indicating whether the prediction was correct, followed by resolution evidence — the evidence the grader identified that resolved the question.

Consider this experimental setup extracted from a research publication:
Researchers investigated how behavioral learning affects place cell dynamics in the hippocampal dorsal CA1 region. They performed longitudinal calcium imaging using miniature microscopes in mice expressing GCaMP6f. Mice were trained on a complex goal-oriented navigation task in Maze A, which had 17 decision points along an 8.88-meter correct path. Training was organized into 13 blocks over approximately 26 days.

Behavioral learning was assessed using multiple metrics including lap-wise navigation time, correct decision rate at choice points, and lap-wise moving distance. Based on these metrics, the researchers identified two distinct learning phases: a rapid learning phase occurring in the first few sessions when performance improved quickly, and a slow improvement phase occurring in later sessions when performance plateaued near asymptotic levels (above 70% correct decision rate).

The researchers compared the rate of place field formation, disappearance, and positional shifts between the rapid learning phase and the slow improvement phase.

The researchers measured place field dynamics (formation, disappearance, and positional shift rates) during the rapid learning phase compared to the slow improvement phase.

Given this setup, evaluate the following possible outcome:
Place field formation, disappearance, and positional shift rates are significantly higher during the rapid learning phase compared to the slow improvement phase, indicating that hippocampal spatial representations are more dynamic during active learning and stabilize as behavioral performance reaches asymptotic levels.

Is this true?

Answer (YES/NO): NO